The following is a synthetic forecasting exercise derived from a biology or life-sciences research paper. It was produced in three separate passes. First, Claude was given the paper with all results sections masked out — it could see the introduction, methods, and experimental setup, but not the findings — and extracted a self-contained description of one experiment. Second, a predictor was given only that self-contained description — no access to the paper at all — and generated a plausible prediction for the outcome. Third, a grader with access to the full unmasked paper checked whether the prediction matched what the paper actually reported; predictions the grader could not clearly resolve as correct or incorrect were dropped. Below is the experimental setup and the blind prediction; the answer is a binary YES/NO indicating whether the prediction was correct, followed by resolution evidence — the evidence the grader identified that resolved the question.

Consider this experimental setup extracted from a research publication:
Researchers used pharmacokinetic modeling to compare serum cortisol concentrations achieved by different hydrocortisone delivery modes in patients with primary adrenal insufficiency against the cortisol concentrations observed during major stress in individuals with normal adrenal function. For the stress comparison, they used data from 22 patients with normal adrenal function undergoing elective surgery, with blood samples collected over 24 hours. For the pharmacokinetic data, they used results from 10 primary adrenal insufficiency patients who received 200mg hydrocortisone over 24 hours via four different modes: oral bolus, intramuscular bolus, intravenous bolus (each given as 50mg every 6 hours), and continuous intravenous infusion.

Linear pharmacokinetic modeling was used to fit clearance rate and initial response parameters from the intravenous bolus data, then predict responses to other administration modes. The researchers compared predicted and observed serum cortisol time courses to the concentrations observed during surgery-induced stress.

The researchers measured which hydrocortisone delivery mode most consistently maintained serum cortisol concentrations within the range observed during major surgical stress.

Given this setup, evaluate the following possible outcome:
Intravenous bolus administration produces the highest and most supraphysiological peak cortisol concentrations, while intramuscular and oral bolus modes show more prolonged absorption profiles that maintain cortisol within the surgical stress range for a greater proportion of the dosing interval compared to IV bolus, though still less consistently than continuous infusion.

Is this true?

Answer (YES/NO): NO